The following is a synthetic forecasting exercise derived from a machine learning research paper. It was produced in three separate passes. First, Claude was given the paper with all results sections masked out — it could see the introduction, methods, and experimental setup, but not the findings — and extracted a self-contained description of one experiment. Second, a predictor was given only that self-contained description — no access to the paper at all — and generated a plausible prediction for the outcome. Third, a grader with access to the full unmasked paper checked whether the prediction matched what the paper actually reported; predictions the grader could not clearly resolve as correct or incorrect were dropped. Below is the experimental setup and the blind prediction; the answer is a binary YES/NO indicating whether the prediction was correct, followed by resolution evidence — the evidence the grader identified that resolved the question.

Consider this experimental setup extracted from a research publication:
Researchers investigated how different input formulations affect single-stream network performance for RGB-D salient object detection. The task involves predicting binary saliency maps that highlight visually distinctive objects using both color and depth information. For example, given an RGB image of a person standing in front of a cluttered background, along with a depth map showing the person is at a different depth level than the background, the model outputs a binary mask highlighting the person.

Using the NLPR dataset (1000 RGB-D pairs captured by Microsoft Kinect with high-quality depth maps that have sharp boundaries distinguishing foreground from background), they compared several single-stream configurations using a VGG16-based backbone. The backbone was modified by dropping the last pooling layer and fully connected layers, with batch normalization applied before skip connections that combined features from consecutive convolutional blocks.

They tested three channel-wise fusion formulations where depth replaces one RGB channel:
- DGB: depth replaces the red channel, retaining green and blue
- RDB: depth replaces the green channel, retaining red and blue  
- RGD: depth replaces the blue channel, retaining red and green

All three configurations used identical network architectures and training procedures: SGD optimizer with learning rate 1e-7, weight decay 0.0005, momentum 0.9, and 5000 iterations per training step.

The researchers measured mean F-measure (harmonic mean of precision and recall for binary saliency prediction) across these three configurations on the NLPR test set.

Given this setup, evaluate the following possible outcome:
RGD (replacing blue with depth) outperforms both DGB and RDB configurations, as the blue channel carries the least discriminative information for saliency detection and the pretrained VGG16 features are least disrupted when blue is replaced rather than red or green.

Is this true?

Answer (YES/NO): NO